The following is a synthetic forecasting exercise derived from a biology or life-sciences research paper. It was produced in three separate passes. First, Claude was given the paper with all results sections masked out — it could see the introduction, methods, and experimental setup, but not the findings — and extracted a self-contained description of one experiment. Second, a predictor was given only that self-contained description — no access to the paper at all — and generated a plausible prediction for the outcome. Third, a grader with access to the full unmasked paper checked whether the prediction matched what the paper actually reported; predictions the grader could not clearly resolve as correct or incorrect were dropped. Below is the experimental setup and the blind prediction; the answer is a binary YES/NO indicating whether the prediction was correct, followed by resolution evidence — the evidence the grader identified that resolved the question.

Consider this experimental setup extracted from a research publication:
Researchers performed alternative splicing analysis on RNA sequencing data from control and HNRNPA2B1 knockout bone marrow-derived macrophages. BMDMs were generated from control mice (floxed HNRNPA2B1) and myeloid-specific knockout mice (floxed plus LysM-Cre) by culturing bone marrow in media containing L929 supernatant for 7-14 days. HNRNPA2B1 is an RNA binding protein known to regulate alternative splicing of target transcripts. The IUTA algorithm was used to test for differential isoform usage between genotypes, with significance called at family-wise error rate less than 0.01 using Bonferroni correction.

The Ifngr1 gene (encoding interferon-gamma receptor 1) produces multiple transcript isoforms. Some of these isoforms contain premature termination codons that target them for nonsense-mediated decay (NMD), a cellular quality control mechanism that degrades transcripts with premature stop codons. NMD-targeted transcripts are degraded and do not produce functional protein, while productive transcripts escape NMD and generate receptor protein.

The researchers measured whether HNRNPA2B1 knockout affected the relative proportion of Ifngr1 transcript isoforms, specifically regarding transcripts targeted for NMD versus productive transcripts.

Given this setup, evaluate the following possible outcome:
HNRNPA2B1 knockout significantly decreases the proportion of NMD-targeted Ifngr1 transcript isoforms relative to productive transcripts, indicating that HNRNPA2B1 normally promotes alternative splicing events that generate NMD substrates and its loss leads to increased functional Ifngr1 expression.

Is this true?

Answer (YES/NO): NO